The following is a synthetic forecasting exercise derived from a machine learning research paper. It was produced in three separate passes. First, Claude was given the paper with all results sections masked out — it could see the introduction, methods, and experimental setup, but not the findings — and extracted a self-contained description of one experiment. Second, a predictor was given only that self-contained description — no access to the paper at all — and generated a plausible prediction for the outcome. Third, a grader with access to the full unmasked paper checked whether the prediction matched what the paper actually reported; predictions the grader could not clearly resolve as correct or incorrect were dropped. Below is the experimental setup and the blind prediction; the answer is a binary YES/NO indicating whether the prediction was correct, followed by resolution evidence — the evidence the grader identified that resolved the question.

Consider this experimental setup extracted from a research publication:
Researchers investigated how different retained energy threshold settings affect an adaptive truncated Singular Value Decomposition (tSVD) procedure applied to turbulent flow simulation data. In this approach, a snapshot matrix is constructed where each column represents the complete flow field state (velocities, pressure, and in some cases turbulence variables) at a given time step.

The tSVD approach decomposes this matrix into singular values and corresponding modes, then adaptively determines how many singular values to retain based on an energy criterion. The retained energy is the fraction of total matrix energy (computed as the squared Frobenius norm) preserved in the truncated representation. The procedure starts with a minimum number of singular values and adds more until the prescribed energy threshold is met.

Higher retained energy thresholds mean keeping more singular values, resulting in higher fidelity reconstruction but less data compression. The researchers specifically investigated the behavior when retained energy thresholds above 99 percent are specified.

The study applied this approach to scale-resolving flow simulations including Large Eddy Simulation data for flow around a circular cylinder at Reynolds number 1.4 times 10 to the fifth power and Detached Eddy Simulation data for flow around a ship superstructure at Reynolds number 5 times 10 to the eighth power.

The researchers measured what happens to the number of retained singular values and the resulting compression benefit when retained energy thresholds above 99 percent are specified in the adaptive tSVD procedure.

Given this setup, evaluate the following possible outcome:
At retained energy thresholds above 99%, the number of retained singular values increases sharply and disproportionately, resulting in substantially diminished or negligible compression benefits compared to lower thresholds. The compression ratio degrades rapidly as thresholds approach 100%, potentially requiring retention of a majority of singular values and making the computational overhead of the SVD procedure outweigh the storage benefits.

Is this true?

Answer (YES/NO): YES